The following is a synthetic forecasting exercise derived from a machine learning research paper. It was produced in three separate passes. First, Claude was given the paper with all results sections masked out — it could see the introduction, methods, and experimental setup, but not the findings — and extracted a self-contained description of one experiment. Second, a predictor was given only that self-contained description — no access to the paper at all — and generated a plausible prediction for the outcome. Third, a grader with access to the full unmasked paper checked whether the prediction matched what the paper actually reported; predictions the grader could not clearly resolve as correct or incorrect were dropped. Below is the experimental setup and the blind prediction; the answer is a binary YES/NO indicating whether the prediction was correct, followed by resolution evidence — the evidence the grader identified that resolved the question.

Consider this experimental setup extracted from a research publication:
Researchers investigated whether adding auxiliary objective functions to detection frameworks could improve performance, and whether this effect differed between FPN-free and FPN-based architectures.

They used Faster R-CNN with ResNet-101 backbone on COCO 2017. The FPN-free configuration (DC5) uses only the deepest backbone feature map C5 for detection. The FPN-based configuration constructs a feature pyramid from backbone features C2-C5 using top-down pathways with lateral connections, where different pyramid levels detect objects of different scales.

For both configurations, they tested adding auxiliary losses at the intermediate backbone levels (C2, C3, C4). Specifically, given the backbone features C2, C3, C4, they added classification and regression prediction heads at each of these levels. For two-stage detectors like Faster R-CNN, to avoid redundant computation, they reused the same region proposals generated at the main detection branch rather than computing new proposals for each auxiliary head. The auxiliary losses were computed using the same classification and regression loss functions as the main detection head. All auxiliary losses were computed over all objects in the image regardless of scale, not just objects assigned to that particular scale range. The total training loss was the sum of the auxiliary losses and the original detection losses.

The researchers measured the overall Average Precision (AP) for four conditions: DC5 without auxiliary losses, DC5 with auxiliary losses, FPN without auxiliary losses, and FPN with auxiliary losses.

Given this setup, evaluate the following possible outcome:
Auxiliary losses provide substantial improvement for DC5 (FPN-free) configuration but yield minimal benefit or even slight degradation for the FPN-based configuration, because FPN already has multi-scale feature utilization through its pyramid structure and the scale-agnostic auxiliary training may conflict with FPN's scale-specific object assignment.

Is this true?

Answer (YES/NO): YES